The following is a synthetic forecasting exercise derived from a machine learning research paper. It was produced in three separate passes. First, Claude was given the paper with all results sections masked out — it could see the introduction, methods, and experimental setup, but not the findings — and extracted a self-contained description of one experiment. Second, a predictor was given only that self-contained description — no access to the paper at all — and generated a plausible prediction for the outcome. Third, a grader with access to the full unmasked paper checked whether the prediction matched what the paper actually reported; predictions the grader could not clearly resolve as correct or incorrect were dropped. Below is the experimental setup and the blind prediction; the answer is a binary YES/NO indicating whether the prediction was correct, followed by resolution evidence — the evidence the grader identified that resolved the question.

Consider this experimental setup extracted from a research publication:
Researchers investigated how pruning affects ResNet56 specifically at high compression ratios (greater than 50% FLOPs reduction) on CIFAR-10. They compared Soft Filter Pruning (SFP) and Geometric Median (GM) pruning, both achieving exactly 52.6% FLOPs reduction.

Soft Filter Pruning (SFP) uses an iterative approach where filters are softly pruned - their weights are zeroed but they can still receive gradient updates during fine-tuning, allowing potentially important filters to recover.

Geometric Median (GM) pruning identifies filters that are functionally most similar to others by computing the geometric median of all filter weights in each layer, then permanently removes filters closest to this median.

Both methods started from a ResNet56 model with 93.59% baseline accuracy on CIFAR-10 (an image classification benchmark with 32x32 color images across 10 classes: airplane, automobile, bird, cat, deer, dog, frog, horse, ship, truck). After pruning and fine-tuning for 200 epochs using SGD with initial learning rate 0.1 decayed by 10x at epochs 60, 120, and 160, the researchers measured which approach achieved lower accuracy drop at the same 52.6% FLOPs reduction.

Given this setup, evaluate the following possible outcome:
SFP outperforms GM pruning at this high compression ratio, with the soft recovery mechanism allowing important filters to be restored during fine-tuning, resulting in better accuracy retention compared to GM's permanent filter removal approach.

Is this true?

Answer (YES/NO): NO